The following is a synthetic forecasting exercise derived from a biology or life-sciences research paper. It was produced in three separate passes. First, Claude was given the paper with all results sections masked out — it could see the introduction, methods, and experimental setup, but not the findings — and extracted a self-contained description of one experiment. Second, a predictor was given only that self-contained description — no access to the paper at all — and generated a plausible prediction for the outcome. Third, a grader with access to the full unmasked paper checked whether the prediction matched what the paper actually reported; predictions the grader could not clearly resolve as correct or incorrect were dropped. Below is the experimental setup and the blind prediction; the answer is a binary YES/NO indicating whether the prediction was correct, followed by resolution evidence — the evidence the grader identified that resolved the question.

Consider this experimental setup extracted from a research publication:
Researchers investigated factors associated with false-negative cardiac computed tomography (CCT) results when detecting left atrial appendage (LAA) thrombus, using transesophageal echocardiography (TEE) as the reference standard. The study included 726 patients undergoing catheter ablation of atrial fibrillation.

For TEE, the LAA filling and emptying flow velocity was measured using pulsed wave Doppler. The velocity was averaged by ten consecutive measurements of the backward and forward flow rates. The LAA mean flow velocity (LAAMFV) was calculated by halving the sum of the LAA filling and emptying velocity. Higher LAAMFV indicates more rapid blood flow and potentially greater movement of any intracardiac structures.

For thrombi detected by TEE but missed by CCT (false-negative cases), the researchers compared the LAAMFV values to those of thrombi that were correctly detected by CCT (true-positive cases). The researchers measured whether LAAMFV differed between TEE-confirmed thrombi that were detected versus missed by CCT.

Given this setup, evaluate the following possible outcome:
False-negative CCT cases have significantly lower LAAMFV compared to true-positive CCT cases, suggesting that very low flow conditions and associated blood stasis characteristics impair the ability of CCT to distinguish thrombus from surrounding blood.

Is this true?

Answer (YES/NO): NO